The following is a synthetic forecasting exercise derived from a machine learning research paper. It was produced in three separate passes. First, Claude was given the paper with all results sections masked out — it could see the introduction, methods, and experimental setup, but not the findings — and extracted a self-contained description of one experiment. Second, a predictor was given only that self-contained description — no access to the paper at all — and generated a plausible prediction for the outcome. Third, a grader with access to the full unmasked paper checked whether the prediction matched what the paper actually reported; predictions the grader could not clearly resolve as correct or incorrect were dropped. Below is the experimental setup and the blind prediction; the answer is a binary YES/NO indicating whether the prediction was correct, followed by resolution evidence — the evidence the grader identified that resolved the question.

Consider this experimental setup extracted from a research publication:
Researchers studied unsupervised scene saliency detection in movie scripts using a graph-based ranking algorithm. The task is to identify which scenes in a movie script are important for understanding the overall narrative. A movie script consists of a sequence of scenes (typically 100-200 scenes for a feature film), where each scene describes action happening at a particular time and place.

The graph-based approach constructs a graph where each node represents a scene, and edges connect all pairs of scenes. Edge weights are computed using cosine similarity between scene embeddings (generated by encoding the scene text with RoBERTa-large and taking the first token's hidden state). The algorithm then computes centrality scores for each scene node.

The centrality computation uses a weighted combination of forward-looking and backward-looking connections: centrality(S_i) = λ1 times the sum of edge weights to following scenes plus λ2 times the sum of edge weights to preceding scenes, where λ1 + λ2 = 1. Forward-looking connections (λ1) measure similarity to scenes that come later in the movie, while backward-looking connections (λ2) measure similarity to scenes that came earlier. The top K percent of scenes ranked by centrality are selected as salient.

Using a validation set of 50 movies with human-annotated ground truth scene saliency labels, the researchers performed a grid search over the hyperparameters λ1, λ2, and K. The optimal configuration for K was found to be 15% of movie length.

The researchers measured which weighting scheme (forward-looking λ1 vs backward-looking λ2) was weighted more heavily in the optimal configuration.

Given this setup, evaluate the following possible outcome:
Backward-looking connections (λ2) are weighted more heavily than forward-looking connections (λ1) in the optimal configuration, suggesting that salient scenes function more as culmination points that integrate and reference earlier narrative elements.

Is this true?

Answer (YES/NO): YES